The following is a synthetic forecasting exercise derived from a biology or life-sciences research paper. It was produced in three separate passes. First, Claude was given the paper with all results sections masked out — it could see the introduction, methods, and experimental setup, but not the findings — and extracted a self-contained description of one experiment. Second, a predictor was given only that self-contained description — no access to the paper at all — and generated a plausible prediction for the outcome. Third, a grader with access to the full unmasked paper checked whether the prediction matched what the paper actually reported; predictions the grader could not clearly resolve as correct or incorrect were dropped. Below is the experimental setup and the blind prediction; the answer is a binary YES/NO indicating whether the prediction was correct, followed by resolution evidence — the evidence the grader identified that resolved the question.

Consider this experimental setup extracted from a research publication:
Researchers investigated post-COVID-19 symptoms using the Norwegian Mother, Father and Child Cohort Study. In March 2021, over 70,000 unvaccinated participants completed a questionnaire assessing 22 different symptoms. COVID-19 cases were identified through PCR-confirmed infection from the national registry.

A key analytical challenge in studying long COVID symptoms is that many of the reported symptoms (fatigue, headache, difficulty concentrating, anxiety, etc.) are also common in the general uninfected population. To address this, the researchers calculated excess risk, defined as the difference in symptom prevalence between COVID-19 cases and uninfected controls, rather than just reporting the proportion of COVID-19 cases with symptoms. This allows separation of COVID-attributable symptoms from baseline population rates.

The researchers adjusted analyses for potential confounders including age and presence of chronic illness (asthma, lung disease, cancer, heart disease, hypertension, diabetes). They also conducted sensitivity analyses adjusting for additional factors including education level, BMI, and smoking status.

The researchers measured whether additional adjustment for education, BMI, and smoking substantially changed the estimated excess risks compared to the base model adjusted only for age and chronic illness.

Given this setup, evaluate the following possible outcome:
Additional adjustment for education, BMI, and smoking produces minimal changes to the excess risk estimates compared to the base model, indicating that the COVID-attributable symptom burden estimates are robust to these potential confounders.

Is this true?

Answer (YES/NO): YES